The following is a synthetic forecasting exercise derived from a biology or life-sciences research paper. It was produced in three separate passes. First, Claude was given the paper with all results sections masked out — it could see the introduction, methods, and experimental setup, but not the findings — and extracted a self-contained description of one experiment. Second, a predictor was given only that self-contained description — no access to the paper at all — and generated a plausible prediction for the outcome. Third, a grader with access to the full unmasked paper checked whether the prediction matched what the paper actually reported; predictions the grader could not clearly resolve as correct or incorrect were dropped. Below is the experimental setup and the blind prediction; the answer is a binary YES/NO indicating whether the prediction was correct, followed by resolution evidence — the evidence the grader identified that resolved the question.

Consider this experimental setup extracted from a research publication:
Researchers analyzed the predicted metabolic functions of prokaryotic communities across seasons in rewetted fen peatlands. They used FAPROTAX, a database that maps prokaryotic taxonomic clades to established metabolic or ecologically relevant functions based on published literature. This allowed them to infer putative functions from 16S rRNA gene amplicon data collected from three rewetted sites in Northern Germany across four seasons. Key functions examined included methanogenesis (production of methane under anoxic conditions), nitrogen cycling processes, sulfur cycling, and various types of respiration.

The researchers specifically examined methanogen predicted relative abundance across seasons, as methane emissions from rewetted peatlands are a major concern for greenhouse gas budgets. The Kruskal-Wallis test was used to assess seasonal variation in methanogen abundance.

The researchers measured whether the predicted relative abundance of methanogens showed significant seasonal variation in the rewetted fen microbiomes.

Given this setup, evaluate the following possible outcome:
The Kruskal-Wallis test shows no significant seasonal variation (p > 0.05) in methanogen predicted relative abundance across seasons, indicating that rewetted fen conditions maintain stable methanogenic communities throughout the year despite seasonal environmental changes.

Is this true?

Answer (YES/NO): YES